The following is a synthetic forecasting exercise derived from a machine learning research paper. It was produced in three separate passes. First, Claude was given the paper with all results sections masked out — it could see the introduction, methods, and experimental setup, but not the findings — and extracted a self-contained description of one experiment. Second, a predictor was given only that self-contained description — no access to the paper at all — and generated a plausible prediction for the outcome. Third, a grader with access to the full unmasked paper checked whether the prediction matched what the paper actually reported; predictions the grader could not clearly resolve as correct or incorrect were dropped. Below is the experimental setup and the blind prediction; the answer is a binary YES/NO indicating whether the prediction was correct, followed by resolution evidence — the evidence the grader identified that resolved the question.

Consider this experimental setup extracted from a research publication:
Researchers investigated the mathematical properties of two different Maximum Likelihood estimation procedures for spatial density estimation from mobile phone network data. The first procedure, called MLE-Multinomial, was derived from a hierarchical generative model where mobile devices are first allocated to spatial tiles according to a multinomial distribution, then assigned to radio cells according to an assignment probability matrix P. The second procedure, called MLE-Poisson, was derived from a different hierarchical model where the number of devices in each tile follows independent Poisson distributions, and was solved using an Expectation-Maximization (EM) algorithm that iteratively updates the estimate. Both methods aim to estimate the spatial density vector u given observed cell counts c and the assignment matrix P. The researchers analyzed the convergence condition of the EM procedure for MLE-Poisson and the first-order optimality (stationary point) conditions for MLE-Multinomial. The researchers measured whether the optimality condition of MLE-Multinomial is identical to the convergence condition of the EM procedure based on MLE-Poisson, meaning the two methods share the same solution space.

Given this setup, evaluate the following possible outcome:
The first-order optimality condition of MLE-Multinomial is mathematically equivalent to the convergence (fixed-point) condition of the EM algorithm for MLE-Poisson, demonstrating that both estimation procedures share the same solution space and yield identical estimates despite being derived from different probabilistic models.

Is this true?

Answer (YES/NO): YES